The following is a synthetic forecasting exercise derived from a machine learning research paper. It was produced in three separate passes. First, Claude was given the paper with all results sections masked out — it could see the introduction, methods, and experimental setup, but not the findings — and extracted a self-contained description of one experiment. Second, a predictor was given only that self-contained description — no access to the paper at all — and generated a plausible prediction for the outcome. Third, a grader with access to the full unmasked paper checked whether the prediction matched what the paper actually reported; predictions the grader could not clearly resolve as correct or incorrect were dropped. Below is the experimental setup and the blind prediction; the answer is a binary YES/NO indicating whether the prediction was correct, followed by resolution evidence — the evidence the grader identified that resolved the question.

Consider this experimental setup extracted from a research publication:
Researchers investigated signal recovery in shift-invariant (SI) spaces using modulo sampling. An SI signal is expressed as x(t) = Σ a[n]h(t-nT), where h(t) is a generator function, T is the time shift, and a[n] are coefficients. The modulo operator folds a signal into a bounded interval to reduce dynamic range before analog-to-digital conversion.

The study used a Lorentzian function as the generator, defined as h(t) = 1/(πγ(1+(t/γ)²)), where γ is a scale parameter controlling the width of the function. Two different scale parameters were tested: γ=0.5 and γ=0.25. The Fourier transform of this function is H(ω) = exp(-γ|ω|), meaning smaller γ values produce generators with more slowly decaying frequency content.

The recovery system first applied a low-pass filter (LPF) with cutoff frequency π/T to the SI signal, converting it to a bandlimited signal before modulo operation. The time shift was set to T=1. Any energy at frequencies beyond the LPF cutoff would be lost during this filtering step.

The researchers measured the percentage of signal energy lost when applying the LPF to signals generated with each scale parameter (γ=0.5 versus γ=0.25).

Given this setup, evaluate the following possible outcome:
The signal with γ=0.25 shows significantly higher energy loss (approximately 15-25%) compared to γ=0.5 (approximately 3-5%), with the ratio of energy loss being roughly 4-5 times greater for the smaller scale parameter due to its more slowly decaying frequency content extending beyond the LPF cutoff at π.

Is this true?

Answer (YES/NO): NO